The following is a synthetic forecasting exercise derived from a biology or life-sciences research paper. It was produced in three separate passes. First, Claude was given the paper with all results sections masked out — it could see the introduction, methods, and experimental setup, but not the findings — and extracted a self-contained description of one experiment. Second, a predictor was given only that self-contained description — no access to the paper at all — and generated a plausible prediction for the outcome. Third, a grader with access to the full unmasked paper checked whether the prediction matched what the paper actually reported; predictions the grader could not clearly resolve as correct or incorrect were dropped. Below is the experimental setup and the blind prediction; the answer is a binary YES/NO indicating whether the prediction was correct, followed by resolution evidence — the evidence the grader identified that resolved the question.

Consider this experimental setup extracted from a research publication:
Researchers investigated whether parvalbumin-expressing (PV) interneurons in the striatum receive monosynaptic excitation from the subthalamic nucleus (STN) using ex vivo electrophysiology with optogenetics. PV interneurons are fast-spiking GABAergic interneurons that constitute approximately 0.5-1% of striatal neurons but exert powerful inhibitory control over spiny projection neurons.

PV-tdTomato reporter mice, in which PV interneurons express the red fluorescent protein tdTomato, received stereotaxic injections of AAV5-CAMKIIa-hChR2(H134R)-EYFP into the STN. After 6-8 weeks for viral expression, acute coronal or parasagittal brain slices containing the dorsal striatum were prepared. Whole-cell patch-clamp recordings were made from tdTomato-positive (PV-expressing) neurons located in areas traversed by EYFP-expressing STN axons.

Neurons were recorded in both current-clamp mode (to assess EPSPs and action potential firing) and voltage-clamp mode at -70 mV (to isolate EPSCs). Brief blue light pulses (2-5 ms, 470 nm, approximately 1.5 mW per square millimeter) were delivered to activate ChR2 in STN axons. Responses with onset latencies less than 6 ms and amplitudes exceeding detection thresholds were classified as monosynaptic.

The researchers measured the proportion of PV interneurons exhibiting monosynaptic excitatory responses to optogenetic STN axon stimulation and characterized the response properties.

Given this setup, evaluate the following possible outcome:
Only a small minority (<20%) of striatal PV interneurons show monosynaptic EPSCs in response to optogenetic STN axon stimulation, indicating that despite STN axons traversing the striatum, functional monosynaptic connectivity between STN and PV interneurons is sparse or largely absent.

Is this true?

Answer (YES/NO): NO